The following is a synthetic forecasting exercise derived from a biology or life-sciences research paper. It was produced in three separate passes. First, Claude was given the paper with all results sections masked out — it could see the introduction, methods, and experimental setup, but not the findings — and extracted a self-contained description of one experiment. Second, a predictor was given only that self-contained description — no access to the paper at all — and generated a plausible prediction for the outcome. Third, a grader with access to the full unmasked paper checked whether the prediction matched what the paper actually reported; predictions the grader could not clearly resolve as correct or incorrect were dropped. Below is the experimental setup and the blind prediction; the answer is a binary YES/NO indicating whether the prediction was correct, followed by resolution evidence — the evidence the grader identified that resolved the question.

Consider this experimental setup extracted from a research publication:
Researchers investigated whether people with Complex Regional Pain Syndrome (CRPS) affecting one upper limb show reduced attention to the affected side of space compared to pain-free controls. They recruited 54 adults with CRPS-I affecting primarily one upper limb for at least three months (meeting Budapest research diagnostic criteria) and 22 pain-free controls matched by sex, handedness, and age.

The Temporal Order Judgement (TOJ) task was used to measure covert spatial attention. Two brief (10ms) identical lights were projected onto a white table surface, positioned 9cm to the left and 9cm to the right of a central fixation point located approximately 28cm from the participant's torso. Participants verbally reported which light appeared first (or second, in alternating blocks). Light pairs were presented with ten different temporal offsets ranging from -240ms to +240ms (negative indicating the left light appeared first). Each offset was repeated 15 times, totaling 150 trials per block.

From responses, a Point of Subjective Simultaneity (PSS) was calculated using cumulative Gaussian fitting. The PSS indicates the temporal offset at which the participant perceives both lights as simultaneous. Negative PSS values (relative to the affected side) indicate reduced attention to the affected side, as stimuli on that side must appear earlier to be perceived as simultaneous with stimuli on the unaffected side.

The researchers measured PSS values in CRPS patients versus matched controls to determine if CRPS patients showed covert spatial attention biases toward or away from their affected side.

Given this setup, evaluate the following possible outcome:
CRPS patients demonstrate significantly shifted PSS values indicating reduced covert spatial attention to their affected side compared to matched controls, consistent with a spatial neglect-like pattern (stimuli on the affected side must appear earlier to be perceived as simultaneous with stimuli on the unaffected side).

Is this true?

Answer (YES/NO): NO